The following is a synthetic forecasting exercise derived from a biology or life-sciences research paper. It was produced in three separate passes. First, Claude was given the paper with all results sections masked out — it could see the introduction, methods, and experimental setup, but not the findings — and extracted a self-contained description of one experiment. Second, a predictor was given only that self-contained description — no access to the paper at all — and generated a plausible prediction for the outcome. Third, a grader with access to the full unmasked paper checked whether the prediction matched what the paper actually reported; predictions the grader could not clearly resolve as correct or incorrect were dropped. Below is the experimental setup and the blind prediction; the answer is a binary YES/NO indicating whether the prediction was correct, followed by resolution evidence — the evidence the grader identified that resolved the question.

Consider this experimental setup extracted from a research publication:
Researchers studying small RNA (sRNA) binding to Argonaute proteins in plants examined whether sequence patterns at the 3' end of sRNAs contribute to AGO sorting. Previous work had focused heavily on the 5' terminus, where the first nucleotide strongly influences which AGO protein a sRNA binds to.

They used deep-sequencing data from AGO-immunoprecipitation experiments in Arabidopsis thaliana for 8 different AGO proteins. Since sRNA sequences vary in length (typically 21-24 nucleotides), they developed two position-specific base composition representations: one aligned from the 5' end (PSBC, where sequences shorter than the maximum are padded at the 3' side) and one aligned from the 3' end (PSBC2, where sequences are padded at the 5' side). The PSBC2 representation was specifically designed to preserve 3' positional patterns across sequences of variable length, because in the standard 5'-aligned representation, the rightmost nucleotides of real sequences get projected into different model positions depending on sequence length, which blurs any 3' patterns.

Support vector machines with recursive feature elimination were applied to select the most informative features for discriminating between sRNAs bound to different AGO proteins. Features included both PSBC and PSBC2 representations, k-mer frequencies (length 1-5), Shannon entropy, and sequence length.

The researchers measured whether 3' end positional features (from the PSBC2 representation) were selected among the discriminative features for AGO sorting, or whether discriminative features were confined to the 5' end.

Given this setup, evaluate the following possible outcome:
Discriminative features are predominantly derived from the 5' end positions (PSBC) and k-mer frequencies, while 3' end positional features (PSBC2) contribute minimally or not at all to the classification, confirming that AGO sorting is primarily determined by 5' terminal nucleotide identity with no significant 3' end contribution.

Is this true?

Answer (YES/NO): NO